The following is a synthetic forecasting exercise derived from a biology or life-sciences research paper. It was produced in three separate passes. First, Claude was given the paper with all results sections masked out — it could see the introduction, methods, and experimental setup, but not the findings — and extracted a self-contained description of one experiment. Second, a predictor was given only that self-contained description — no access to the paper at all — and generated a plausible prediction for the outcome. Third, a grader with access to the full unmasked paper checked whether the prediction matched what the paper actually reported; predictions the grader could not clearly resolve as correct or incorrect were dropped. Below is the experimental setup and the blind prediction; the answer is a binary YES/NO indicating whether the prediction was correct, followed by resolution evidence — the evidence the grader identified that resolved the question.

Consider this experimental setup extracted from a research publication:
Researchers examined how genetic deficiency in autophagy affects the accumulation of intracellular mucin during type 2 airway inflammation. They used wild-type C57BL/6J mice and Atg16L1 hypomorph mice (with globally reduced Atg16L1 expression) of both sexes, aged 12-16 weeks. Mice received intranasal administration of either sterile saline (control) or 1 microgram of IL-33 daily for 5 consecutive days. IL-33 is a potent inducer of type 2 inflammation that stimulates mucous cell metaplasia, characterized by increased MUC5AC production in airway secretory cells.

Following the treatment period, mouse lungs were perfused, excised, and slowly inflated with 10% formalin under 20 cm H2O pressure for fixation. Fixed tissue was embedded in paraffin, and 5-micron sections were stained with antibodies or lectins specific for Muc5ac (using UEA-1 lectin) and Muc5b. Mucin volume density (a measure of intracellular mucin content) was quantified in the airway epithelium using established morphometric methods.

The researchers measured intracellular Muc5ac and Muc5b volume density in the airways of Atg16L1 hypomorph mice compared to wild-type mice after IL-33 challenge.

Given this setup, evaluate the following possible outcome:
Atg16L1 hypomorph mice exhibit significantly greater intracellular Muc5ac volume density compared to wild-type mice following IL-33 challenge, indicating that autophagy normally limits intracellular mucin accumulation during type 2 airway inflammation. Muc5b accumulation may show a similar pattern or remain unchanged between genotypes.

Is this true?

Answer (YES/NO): YES